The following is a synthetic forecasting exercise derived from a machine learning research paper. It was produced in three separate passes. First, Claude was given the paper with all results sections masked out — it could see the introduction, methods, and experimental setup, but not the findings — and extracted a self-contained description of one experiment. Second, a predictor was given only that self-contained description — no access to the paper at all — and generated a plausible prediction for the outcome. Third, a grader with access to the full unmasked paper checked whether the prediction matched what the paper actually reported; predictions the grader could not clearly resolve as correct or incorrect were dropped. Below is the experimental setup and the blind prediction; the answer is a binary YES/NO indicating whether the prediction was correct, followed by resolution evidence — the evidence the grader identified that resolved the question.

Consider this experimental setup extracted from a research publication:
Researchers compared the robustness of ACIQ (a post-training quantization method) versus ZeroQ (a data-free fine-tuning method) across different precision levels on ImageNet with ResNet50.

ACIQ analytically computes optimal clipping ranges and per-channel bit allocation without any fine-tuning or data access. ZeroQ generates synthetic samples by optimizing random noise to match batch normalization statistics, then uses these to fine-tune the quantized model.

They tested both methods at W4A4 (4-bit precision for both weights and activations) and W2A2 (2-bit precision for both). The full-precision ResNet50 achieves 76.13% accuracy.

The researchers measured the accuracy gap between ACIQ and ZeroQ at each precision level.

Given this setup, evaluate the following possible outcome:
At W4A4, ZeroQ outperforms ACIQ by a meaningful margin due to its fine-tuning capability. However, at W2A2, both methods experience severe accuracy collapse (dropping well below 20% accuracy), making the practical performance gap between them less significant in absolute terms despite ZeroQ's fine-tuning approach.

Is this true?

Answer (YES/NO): NO